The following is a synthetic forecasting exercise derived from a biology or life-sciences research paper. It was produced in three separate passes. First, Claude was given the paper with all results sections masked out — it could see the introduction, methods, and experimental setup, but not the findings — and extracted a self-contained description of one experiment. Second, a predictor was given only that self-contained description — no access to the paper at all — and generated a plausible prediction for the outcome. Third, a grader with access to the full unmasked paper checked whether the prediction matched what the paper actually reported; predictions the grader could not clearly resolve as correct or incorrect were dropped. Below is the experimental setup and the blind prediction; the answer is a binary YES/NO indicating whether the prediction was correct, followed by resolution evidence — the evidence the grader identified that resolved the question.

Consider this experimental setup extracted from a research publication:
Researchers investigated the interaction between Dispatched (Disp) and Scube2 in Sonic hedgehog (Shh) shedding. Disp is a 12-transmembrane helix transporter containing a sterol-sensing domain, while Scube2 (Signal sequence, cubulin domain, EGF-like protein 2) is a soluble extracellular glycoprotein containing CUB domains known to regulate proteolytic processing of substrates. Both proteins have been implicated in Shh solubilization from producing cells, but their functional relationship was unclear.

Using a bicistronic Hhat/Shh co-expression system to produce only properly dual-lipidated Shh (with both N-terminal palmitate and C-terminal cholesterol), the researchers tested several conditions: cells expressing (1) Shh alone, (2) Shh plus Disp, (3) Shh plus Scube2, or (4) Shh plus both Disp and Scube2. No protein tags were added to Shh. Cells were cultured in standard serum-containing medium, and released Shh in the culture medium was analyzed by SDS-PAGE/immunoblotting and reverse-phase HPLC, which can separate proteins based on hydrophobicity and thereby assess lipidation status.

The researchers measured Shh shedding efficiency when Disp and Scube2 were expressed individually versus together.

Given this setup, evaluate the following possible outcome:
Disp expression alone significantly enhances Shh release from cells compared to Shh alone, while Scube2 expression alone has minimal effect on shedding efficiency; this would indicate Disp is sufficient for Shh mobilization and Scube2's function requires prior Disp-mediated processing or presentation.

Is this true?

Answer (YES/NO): NO